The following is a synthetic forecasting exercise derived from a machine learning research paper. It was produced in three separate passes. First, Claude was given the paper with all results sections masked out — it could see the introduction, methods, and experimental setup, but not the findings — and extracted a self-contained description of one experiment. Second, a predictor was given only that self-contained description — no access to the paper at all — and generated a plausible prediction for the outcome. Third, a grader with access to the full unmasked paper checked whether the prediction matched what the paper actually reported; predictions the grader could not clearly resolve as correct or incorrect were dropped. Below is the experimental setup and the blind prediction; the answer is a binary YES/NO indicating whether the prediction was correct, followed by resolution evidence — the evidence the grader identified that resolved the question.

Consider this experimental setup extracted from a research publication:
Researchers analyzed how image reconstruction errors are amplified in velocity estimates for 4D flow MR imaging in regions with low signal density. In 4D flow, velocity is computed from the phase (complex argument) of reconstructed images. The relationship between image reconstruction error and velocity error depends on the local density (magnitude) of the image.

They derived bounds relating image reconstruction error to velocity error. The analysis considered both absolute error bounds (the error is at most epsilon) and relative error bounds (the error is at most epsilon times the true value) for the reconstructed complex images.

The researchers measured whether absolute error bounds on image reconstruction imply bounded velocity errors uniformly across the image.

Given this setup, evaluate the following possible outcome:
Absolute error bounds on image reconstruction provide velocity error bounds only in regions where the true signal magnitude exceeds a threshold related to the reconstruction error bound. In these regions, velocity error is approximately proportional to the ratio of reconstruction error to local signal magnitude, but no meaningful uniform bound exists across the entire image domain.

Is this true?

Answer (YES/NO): NO